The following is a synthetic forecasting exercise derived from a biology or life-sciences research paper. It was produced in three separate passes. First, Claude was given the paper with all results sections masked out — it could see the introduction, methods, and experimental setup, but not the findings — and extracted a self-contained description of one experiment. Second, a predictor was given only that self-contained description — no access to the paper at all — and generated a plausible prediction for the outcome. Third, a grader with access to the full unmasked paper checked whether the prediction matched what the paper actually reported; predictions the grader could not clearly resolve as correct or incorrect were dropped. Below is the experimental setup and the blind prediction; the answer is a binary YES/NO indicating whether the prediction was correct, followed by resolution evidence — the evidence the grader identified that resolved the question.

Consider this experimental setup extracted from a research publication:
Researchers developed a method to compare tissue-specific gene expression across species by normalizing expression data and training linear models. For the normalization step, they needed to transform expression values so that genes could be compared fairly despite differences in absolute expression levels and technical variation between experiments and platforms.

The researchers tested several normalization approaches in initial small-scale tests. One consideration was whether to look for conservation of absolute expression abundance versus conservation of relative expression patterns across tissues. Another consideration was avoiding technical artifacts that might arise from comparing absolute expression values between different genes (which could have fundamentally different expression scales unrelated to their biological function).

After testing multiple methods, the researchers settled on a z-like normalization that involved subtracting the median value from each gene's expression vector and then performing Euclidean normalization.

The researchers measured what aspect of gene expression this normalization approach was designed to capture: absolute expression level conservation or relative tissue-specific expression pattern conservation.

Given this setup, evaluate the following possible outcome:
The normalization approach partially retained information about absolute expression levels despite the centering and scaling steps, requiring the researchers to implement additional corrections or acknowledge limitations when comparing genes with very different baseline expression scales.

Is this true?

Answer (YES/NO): NO